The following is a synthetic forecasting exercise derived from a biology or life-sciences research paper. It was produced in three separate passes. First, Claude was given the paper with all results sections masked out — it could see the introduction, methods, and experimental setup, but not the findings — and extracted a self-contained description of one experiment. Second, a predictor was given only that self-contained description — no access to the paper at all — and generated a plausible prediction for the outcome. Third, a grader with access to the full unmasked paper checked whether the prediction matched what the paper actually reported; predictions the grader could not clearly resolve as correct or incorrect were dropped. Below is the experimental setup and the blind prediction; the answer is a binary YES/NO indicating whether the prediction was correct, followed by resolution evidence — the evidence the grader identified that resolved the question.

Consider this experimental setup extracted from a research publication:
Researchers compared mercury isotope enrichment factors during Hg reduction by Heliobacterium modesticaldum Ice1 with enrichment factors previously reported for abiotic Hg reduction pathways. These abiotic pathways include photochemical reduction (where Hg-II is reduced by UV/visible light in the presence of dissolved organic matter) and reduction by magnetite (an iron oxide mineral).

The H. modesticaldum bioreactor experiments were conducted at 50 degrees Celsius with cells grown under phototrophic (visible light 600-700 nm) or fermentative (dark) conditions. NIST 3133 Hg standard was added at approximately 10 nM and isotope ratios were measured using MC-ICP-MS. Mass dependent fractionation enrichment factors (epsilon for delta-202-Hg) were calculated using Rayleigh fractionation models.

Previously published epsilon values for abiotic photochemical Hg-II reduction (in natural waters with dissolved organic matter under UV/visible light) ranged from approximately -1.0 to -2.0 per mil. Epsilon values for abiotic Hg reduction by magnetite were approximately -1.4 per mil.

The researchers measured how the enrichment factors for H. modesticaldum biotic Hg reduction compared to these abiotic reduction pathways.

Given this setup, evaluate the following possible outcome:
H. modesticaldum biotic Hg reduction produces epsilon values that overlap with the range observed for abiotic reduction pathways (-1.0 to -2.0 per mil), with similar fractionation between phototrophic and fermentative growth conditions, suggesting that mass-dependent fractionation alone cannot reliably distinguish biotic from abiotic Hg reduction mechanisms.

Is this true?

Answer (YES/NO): YES